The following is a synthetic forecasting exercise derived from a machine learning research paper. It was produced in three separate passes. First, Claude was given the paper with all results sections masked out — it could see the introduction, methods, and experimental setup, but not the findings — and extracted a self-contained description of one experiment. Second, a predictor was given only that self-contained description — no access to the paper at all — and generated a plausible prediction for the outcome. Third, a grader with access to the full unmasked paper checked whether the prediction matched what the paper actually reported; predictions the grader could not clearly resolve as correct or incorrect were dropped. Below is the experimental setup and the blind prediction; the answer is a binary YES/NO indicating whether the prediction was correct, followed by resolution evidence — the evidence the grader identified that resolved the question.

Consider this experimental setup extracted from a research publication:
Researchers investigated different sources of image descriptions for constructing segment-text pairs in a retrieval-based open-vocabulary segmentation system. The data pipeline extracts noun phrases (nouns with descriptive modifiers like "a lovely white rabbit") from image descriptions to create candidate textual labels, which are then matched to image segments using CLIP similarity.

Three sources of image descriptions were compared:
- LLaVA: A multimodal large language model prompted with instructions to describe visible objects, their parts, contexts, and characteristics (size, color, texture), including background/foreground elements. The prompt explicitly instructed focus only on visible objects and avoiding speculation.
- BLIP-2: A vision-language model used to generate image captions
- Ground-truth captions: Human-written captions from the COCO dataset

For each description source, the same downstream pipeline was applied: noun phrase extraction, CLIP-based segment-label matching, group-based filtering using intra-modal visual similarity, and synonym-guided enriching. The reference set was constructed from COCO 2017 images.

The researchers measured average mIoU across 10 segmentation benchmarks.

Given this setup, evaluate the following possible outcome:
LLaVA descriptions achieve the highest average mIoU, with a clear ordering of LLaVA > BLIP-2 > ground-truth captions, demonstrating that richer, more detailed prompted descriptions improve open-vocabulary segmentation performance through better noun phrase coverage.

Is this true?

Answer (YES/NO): YES